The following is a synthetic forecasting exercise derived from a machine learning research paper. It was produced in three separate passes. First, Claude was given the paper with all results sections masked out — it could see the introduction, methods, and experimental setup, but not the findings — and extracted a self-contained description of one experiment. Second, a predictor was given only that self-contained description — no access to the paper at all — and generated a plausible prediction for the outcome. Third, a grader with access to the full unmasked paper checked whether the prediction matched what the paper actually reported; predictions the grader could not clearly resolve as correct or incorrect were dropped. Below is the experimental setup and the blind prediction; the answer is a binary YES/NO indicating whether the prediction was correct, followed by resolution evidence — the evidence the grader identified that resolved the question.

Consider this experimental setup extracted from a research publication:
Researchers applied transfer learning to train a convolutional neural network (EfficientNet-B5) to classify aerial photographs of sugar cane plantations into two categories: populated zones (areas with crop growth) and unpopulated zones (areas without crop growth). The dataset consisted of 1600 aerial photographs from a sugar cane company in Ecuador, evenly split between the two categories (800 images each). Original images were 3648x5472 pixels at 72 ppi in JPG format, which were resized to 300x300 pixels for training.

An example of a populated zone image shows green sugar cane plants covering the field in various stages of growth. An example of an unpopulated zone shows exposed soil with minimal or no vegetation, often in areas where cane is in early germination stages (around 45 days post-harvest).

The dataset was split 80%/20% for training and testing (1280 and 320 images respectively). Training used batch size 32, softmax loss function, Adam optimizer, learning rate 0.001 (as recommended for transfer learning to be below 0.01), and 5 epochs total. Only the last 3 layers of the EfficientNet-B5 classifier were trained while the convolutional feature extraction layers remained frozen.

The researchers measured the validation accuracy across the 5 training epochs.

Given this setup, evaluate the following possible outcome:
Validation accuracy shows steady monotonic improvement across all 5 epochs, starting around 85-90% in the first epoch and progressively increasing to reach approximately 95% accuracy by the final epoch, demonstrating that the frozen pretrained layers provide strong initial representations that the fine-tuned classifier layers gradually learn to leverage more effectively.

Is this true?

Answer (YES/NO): NO